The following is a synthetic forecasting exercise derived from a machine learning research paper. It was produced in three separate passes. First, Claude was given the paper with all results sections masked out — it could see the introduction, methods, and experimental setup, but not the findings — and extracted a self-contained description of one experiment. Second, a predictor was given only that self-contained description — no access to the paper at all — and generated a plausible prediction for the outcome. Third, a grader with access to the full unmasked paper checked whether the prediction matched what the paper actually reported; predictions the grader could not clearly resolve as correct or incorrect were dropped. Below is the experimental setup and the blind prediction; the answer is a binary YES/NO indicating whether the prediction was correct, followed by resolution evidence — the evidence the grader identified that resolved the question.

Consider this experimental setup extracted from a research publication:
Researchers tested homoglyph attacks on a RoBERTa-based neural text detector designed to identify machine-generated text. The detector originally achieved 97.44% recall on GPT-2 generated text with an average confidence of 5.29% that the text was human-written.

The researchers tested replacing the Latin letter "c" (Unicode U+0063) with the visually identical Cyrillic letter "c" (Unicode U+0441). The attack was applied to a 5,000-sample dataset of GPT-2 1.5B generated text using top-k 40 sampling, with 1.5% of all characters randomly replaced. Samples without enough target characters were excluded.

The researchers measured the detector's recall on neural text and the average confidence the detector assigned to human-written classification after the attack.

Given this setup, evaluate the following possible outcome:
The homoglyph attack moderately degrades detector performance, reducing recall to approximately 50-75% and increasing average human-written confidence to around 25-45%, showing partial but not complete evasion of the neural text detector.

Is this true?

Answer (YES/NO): NO